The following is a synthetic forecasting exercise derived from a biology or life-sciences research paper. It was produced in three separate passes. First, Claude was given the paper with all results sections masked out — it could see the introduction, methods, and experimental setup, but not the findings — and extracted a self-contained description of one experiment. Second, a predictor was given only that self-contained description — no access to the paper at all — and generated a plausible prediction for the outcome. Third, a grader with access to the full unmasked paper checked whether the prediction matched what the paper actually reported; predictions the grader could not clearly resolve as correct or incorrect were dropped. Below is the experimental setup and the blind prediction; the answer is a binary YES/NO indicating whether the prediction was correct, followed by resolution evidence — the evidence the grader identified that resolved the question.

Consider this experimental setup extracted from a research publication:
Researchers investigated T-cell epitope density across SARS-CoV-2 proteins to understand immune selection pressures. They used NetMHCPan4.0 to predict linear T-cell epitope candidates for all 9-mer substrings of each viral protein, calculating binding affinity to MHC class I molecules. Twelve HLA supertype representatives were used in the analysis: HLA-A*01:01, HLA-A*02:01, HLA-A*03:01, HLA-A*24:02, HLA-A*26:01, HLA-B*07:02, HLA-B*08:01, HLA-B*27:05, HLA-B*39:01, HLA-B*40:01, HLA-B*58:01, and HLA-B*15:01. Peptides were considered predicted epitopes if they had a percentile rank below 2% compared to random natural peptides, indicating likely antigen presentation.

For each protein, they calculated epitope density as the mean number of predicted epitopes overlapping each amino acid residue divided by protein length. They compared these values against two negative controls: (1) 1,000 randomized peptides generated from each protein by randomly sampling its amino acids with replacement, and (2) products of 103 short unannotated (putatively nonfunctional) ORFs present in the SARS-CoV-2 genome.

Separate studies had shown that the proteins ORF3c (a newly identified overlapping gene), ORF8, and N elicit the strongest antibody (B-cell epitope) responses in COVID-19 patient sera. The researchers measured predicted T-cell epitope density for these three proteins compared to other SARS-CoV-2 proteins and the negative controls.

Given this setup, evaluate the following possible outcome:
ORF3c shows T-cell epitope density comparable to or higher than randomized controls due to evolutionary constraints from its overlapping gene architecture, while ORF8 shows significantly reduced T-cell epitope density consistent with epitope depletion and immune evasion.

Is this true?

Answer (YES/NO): NO